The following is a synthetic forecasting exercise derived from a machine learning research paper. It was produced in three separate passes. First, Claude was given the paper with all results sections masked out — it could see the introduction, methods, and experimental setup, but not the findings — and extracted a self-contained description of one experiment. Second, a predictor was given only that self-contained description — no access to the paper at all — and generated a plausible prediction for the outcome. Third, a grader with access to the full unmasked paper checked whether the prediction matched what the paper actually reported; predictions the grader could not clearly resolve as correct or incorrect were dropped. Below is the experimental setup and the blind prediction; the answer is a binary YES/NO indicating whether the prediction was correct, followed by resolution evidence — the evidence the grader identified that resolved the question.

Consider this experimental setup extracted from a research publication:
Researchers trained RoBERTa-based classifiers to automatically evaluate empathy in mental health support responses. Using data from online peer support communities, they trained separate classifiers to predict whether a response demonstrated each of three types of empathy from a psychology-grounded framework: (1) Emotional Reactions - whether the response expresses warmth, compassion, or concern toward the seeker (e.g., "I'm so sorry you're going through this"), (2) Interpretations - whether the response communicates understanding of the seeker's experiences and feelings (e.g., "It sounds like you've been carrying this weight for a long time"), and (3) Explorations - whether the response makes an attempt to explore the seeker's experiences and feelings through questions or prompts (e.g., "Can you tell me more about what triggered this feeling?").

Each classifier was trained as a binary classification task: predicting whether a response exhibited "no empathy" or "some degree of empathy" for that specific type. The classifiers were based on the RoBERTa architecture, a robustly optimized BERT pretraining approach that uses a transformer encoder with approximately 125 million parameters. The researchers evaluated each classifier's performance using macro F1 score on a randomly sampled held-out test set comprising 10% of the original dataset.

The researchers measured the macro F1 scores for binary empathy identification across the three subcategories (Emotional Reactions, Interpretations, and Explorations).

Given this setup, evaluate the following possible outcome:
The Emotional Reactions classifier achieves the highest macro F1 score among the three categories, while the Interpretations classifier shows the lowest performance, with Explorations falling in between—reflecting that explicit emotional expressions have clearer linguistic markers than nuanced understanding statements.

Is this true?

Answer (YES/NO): NO